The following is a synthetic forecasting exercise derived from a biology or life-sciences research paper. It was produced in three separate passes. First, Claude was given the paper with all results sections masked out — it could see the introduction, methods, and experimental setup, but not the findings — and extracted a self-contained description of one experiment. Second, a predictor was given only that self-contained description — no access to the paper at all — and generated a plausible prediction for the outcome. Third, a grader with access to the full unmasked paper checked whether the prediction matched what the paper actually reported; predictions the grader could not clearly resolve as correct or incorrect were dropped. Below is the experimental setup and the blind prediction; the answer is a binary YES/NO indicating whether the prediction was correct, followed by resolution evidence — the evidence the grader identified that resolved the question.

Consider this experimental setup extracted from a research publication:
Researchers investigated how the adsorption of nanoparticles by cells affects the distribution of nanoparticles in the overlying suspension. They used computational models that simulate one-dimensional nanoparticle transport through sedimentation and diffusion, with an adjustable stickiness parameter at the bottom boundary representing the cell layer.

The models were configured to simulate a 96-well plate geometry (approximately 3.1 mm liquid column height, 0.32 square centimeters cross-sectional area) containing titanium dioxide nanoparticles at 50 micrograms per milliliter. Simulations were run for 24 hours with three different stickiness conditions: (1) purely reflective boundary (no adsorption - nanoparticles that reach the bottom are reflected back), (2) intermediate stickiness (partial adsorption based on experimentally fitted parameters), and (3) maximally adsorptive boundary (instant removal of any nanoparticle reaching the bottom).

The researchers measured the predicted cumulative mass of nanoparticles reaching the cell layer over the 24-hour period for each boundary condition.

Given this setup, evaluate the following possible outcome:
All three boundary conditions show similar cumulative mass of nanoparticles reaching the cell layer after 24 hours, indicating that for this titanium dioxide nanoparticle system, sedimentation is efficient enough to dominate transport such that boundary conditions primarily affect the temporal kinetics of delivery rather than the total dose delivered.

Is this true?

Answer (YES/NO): NO